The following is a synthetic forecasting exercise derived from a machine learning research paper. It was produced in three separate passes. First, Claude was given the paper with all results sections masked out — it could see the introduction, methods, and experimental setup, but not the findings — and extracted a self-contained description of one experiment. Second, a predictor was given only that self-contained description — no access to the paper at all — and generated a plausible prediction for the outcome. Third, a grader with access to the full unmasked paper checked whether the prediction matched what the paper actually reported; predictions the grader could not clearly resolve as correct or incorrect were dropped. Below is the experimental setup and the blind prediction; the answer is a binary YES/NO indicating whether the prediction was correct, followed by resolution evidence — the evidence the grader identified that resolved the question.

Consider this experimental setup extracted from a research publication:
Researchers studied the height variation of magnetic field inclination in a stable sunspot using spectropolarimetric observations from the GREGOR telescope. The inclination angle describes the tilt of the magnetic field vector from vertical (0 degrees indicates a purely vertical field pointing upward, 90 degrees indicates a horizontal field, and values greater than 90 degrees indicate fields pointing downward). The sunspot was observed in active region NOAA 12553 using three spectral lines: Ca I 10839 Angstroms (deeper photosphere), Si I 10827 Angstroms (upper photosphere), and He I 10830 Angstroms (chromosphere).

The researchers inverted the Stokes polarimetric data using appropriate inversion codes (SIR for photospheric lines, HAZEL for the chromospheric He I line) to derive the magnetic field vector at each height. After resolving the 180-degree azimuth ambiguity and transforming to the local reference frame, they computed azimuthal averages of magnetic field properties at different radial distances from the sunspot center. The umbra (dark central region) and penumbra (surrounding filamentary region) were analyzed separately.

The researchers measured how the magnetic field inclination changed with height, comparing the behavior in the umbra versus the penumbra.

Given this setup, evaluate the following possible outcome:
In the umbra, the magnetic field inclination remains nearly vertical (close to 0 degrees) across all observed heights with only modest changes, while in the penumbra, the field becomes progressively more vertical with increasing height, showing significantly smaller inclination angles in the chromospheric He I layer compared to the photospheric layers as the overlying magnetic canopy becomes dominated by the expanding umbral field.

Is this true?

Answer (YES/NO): YES